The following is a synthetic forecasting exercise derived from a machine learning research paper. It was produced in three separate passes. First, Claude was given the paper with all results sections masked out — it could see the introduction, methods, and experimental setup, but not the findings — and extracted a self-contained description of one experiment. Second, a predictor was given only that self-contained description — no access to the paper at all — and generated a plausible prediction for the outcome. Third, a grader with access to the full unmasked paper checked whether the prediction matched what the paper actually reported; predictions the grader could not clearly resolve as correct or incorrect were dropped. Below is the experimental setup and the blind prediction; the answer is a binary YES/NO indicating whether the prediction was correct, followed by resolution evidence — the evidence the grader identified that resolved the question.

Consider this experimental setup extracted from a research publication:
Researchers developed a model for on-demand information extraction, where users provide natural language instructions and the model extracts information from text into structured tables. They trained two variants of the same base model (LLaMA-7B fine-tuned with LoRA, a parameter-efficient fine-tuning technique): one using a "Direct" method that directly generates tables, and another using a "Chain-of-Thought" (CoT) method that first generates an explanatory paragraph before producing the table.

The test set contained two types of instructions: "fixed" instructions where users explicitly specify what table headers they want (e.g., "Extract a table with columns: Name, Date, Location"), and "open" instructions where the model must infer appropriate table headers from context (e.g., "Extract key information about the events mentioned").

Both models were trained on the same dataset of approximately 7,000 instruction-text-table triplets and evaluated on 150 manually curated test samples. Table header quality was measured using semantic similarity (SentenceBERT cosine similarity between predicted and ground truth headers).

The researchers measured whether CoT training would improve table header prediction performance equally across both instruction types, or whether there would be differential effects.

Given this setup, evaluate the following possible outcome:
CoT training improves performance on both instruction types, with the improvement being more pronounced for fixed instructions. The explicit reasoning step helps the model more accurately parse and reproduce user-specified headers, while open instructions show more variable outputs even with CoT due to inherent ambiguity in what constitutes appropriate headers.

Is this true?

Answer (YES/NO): NO